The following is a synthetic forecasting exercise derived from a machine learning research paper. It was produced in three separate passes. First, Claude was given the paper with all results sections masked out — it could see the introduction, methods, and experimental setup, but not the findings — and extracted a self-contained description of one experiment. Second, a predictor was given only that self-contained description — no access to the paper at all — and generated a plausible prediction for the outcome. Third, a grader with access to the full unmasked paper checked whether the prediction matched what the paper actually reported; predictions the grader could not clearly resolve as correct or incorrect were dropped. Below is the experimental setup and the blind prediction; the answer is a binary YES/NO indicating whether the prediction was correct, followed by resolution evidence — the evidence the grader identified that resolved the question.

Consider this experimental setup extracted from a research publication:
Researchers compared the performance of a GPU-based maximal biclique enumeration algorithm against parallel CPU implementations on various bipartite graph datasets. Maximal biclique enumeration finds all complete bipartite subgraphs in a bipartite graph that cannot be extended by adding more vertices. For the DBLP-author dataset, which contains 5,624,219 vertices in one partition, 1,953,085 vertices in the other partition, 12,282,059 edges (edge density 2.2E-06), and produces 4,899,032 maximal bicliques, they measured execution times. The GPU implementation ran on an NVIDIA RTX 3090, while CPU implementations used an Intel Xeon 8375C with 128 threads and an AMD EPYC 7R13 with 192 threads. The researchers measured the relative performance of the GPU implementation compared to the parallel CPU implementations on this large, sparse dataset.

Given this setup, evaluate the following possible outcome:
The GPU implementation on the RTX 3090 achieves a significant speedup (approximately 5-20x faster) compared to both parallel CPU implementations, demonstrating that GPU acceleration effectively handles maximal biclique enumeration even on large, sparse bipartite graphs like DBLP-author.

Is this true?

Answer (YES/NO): NO